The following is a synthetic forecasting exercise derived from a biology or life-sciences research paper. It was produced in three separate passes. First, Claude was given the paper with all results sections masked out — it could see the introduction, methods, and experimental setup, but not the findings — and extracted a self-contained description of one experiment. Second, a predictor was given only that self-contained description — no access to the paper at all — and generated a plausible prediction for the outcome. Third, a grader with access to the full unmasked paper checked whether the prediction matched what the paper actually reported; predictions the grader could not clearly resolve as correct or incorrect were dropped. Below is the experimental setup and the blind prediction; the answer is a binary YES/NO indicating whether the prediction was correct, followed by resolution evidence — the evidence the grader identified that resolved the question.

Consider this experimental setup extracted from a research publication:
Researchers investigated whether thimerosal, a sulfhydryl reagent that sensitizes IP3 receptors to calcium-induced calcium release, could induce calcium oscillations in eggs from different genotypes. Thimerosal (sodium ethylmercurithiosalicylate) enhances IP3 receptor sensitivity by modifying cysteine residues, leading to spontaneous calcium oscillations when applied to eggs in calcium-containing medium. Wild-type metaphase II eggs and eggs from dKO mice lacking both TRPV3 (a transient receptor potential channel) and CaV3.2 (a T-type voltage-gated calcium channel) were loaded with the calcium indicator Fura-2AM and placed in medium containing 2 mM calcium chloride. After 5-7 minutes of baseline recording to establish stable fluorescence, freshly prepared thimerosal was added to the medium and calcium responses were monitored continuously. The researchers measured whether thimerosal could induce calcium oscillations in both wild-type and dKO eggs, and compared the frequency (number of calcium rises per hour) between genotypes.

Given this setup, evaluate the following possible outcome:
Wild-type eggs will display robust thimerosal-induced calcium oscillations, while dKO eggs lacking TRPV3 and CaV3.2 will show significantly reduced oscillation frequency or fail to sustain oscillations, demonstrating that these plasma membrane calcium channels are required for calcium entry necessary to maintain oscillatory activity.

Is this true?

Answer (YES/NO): YES